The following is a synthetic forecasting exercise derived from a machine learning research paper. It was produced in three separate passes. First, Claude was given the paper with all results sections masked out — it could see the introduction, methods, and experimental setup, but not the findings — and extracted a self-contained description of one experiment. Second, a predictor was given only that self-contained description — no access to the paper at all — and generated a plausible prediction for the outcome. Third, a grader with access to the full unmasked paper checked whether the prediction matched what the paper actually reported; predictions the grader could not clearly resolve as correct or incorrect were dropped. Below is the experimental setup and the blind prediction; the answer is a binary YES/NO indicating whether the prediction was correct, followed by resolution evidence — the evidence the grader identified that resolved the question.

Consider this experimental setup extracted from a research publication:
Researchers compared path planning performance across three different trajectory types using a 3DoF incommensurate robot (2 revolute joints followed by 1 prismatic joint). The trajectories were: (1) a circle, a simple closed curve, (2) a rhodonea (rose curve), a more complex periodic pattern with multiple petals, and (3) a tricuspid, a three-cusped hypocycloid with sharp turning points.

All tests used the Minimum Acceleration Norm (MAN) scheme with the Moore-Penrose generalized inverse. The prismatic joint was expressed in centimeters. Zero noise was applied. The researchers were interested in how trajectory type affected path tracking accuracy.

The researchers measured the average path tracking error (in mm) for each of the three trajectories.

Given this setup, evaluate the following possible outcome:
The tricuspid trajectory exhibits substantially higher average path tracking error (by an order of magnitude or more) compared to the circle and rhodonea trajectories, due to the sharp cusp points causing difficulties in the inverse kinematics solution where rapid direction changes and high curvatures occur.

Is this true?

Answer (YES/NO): NO